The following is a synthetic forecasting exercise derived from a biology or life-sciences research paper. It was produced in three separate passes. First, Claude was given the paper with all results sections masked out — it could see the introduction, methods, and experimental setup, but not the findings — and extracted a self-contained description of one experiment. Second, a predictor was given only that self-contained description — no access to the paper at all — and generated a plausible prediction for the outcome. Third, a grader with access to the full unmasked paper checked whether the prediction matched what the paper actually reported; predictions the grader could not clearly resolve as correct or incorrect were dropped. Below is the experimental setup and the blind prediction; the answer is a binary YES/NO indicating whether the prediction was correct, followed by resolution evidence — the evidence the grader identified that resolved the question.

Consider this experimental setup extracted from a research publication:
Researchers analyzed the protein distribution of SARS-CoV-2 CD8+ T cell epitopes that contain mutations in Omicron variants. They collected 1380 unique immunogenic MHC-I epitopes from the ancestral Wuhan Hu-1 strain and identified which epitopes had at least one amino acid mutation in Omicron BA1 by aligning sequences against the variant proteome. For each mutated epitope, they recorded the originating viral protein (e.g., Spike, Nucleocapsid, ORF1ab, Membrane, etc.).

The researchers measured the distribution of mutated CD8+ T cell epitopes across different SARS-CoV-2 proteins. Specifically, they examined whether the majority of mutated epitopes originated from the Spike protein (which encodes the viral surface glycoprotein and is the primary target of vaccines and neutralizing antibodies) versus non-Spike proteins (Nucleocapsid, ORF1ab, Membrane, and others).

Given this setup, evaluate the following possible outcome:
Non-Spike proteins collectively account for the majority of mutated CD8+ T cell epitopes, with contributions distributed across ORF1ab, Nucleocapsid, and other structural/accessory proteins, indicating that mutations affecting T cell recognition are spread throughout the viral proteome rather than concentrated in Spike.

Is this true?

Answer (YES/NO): NO